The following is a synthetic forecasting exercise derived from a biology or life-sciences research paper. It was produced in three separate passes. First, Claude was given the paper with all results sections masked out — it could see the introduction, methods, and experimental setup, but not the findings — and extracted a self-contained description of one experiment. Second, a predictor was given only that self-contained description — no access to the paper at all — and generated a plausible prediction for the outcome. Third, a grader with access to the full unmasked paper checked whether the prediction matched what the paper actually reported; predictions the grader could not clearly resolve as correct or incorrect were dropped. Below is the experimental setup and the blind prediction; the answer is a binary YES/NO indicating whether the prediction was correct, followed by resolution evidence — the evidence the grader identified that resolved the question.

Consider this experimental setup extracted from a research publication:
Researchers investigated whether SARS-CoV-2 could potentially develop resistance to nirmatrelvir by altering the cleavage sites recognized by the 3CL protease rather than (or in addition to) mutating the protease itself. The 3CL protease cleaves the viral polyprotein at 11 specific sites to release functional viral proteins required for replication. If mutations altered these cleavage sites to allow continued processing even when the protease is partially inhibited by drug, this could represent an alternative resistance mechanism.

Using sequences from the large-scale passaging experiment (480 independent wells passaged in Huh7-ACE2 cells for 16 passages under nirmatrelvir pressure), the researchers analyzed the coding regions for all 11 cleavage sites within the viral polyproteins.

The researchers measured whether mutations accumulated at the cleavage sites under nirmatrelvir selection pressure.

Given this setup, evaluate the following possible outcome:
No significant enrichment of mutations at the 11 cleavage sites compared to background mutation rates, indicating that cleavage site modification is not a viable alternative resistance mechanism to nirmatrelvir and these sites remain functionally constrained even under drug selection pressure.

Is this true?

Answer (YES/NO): YES